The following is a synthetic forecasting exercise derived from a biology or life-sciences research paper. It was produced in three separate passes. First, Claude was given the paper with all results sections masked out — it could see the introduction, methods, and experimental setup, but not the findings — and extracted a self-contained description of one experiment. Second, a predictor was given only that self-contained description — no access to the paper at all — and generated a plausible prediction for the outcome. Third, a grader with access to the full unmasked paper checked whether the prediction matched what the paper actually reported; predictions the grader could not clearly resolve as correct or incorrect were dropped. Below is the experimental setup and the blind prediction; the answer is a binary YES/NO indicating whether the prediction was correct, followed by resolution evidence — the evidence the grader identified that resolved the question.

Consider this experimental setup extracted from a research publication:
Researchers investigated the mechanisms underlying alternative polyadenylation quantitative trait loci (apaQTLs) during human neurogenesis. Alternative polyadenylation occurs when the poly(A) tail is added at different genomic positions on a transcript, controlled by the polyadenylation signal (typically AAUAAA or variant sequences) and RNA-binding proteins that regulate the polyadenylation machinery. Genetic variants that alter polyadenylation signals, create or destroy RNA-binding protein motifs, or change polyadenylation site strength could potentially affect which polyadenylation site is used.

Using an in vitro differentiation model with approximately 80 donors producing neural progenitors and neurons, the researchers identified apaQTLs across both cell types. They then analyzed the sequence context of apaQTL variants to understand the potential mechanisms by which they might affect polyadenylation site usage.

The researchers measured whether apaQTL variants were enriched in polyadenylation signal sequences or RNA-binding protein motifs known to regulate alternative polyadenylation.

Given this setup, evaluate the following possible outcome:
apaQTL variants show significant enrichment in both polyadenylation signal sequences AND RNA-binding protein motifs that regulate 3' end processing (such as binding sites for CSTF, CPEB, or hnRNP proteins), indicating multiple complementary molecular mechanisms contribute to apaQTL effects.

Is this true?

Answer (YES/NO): NO